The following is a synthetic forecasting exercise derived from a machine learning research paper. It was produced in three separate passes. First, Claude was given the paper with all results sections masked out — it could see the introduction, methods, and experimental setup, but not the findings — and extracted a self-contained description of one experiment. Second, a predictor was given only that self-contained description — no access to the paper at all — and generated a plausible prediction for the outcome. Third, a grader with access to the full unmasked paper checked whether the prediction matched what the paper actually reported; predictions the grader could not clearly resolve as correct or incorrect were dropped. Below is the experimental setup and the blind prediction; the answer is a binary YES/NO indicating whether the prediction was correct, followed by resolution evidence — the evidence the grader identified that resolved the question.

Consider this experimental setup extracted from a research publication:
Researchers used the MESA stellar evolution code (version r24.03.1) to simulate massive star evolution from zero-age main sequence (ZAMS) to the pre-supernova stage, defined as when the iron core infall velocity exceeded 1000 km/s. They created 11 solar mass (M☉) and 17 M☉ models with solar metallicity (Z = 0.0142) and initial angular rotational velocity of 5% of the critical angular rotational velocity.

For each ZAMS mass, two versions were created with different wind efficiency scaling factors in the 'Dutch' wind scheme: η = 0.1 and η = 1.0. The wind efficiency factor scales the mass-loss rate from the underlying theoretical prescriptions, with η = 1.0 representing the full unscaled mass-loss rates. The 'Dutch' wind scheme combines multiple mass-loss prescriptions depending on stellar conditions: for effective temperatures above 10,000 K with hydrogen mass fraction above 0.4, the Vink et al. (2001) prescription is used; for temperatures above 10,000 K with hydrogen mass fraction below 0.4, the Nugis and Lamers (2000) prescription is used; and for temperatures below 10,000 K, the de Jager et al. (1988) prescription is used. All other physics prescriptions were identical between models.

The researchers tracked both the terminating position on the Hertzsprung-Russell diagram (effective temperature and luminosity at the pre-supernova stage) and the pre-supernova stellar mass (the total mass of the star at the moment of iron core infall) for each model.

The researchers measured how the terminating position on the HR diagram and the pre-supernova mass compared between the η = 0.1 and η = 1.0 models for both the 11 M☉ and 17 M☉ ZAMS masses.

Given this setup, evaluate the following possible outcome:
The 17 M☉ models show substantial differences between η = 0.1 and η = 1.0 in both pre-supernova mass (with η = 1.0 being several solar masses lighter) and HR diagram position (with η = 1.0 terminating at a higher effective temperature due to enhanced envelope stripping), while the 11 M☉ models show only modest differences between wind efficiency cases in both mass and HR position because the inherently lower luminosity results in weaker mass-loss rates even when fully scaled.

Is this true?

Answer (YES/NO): NO